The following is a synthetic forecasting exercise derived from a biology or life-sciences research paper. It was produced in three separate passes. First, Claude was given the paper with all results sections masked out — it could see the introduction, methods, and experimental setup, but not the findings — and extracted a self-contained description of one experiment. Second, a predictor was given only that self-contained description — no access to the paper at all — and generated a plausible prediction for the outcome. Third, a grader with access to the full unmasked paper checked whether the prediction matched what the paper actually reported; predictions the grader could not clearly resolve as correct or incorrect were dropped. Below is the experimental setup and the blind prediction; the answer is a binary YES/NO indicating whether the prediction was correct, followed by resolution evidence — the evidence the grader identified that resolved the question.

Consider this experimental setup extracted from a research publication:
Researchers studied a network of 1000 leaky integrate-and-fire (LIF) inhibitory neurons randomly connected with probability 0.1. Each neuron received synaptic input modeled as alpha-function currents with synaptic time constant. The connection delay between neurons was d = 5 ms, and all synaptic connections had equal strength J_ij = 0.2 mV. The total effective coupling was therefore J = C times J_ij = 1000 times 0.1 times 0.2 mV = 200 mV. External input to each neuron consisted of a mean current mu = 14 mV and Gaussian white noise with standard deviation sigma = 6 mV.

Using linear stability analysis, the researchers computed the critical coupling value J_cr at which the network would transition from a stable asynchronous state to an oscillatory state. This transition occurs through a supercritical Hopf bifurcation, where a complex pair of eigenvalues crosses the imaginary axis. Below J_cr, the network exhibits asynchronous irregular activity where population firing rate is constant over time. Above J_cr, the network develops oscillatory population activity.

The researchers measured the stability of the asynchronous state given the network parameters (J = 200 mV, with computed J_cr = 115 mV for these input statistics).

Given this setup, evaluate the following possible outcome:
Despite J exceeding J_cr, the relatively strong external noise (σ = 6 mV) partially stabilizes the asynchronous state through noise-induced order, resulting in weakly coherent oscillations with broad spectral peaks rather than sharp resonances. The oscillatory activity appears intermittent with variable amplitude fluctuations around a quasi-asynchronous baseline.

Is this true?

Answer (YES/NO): NO